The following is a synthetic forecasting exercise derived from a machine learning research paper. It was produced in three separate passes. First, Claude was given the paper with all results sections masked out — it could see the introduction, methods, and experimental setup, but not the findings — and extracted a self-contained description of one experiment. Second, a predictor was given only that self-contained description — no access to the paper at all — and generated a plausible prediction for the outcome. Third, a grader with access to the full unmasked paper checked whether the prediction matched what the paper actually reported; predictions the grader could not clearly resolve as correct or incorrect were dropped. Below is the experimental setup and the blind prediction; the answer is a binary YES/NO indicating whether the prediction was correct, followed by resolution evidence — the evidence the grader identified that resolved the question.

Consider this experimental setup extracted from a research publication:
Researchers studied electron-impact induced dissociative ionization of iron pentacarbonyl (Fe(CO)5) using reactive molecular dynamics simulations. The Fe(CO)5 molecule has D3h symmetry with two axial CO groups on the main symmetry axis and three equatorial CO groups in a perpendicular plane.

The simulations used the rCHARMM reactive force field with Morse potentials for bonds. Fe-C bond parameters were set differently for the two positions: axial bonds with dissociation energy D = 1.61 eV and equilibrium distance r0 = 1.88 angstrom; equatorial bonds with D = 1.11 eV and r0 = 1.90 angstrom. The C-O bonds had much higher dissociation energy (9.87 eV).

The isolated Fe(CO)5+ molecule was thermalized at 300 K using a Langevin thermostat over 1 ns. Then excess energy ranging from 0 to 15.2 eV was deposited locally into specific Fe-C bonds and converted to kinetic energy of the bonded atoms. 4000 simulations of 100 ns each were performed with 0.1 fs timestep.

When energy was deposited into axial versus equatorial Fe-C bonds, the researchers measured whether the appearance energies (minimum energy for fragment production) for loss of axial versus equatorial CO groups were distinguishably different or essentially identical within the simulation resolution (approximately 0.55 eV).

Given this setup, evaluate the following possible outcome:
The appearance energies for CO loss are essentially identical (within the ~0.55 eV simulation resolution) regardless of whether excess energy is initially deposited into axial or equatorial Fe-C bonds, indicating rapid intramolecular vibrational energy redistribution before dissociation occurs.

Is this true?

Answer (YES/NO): YES